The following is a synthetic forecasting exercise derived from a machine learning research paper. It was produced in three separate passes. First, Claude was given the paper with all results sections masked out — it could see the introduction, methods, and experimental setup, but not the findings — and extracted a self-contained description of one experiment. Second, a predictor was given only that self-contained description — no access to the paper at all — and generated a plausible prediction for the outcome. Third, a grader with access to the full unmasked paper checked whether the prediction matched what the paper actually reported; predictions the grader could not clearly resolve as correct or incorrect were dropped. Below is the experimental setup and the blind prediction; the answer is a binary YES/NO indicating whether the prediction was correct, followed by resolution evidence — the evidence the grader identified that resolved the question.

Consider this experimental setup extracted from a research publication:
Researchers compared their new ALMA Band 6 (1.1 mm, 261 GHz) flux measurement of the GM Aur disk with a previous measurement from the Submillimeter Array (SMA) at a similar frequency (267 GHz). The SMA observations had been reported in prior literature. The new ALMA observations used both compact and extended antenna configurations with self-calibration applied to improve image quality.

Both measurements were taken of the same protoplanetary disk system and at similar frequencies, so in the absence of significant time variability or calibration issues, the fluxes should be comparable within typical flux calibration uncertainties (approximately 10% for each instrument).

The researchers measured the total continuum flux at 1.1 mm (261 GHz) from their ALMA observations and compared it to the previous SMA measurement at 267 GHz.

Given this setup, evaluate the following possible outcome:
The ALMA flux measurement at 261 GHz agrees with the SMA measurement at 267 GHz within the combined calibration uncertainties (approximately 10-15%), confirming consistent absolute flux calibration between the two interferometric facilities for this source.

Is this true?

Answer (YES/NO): YES